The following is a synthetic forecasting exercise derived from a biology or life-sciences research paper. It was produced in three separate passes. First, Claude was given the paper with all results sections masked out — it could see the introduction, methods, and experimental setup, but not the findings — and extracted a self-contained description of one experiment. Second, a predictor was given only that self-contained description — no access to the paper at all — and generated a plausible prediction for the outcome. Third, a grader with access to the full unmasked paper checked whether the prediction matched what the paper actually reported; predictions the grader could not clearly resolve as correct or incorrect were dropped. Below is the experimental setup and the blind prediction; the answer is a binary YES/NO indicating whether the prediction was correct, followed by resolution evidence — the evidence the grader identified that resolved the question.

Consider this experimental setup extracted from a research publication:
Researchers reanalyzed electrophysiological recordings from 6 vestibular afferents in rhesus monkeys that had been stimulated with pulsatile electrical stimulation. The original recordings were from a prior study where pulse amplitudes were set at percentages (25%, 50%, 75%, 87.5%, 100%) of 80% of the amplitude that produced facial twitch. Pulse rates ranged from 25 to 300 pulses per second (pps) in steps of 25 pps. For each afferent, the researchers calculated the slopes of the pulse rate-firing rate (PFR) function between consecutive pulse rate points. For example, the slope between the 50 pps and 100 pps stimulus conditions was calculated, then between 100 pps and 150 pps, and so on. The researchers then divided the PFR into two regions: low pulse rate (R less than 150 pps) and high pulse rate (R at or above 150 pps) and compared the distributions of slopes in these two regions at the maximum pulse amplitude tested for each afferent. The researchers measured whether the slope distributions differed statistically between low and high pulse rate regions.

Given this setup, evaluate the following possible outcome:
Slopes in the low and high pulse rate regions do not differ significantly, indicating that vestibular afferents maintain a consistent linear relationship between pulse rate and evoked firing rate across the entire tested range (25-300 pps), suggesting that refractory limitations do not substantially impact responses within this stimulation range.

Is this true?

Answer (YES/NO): NO